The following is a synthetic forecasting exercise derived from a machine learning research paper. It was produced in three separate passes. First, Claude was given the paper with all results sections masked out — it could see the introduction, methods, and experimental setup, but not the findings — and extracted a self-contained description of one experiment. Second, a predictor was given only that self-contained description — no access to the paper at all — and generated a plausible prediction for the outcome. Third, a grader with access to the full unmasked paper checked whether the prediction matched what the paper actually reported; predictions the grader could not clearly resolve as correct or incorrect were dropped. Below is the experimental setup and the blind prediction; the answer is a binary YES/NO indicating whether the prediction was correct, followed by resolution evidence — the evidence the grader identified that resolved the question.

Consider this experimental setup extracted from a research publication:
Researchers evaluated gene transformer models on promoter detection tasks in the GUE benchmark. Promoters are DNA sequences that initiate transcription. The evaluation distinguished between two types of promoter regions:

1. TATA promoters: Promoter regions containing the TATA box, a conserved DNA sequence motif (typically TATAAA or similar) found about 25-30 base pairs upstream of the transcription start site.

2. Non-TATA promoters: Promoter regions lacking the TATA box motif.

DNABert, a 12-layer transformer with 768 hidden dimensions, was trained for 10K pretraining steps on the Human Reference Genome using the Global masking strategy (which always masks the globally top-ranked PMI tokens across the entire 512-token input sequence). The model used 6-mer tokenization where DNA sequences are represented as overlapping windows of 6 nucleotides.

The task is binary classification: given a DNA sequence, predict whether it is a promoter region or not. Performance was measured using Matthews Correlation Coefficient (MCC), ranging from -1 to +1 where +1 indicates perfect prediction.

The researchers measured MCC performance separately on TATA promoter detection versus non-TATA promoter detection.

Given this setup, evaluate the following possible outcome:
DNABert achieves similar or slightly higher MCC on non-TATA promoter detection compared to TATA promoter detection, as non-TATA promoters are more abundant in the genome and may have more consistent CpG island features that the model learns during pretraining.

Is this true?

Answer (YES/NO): NO